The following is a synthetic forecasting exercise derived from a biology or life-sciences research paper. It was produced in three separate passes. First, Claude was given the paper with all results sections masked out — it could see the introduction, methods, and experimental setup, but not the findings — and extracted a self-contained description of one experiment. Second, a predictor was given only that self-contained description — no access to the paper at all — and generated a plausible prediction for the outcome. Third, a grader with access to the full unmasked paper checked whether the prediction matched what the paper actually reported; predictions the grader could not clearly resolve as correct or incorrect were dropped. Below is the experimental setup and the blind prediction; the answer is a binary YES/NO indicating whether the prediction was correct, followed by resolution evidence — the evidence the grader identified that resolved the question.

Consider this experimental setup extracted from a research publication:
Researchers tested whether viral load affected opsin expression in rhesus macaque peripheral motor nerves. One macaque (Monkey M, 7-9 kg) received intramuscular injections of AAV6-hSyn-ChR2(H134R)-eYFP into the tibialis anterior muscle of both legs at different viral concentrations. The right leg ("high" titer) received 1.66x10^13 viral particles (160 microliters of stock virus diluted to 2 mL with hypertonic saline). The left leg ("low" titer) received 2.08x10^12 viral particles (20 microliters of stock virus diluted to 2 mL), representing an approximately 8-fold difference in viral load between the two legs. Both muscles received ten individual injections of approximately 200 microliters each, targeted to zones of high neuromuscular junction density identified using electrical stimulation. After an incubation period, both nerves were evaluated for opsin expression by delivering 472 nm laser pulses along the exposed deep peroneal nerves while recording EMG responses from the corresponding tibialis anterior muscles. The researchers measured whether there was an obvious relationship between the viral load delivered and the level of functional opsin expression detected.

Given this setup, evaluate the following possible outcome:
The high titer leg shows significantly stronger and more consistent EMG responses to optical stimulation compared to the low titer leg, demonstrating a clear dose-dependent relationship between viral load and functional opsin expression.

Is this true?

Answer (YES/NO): NO